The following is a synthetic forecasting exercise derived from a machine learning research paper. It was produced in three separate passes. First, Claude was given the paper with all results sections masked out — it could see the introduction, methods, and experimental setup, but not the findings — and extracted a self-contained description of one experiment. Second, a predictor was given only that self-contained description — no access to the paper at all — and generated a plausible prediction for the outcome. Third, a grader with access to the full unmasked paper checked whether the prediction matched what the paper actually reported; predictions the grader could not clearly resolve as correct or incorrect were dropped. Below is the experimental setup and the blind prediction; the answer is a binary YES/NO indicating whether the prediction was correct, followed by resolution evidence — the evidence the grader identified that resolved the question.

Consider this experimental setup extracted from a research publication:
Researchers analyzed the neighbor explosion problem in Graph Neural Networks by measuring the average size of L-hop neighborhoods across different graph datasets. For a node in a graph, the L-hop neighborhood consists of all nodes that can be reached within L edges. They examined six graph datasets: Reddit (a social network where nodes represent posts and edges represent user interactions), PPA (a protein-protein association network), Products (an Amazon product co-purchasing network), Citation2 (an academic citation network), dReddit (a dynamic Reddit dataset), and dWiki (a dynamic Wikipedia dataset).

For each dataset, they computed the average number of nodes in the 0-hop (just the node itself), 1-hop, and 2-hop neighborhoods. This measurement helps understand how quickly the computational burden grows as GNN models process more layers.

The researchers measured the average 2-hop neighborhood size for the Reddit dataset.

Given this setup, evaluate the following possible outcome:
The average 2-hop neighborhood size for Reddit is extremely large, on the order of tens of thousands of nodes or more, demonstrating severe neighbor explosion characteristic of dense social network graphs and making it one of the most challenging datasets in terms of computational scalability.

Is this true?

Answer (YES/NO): YES